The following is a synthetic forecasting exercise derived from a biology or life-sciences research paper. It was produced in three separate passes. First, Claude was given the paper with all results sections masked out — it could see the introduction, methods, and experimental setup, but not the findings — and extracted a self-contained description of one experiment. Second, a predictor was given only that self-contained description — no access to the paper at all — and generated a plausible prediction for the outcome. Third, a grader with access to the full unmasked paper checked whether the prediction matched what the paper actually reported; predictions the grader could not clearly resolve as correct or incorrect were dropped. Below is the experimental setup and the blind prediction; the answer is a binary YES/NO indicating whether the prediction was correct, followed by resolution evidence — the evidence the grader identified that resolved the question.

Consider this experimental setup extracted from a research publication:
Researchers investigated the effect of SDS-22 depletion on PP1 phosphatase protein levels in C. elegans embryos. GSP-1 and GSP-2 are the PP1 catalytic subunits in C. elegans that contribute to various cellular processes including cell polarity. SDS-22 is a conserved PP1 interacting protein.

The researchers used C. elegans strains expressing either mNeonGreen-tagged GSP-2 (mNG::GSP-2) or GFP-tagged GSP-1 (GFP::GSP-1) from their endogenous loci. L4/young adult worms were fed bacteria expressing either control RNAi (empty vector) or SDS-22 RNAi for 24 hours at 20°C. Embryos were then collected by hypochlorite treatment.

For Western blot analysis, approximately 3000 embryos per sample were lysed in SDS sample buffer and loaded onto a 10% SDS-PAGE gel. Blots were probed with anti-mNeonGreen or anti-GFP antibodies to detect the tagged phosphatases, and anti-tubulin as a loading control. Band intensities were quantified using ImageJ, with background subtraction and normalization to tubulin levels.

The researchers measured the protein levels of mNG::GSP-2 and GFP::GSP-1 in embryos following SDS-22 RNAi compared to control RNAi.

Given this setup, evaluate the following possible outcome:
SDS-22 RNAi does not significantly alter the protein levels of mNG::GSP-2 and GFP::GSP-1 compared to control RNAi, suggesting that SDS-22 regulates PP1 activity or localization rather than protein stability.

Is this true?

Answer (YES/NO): NO